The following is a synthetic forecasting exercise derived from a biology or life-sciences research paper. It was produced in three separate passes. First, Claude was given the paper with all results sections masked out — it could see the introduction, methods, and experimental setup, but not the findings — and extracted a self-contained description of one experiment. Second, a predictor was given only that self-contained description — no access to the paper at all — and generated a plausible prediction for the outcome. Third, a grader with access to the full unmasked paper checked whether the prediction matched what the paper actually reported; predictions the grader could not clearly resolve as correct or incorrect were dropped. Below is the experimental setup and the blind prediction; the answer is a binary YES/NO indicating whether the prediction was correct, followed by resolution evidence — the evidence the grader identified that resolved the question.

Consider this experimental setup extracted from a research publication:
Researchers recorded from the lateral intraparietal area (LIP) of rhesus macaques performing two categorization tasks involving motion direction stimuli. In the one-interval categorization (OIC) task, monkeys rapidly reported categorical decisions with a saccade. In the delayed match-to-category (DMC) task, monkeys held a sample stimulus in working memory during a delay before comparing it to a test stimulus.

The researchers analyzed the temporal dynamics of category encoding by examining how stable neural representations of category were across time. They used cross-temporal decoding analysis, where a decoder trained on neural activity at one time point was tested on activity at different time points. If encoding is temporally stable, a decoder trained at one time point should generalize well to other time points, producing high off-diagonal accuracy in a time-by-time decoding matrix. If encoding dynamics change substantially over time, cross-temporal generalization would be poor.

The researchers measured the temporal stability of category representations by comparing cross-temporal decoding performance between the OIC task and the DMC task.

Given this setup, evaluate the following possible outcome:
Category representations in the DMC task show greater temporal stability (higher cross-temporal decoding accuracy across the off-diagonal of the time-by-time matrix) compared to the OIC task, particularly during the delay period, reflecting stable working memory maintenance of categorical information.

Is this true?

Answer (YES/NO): NO